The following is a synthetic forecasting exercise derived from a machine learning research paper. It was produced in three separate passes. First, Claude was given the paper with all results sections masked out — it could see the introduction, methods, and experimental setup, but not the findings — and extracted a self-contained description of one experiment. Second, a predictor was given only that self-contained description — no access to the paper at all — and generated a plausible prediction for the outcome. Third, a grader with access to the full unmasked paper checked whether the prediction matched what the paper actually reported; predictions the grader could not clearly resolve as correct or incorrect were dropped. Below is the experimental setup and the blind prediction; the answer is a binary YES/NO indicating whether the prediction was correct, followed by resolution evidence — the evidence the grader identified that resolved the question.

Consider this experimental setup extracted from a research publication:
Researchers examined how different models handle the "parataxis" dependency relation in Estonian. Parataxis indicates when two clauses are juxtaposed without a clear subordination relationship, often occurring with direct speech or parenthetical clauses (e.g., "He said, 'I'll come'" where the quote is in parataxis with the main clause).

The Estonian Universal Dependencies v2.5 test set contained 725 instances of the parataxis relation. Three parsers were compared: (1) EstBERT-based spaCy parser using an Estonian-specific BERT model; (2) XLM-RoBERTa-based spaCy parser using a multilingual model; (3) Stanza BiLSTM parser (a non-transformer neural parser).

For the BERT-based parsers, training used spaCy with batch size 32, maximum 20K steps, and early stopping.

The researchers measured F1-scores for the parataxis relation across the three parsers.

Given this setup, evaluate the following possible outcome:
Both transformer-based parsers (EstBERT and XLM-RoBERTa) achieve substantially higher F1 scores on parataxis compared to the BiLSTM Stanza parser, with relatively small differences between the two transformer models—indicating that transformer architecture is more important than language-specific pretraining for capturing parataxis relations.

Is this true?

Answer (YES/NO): NO